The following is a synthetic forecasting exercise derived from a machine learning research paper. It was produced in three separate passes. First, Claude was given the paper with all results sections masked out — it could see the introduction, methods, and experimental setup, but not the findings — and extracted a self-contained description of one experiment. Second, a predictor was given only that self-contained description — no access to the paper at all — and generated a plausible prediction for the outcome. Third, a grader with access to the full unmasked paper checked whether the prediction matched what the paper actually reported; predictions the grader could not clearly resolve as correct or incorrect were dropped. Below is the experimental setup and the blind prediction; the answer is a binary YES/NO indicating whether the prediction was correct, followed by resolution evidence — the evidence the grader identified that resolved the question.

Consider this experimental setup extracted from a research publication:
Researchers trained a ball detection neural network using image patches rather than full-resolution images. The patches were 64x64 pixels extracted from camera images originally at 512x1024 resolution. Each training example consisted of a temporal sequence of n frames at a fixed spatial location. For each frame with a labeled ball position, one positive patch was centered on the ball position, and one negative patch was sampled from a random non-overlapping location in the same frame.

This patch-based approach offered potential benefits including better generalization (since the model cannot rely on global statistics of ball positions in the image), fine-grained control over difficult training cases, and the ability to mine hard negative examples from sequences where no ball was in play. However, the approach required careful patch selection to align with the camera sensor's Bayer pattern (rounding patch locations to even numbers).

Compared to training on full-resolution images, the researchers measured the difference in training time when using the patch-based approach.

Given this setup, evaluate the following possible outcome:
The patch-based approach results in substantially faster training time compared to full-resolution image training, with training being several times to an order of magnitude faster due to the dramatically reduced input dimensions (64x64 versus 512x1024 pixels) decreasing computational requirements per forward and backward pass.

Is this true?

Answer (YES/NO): YES